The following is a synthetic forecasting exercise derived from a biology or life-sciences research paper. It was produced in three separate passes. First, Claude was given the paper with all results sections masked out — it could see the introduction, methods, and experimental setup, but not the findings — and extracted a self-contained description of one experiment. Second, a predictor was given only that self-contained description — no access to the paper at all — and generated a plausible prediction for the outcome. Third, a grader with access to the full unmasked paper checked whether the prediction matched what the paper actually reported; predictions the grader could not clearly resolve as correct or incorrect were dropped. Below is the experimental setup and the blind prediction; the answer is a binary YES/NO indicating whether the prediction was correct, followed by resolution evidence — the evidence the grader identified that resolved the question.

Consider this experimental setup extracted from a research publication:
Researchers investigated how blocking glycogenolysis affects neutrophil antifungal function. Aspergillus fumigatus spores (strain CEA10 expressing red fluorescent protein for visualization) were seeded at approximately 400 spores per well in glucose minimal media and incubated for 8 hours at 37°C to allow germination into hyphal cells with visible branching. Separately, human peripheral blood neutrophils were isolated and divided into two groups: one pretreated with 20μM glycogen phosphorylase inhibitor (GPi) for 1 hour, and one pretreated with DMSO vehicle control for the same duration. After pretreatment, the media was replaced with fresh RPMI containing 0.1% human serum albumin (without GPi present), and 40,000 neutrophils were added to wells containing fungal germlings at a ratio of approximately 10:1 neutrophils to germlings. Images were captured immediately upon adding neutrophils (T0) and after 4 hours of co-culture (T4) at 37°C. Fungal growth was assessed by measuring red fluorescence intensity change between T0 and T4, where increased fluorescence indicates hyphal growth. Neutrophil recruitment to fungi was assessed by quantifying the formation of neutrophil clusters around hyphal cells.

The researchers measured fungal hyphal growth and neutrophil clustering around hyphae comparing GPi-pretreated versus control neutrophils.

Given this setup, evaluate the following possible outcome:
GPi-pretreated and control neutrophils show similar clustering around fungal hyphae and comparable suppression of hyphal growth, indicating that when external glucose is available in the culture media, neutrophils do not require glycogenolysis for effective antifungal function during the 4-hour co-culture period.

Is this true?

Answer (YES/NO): NO